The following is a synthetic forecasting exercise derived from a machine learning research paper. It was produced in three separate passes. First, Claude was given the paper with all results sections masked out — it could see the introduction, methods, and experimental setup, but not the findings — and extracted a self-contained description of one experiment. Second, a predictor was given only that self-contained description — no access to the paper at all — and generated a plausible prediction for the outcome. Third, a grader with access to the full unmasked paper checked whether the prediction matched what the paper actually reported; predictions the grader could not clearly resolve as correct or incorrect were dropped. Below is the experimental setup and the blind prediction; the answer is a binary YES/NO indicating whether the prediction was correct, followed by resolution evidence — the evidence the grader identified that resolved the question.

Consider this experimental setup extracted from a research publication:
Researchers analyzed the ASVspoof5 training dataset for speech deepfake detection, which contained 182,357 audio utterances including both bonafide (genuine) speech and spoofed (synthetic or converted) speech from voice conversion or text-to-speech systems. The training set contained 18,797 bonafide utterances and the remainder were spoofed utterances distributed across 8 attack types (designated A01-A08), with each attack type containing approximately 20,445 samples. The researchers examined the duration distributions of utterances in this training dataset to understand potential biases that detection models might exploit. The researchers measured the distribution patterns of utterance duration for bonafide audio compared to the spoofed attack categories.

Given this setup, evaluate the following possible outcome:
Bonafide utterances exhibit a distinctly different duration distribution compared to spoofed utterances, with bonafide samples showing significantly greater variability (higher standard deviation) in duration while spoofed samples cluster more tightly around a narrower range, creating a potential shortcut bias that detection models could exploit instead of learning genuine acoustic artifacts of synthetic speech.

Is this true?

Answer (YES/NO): YES